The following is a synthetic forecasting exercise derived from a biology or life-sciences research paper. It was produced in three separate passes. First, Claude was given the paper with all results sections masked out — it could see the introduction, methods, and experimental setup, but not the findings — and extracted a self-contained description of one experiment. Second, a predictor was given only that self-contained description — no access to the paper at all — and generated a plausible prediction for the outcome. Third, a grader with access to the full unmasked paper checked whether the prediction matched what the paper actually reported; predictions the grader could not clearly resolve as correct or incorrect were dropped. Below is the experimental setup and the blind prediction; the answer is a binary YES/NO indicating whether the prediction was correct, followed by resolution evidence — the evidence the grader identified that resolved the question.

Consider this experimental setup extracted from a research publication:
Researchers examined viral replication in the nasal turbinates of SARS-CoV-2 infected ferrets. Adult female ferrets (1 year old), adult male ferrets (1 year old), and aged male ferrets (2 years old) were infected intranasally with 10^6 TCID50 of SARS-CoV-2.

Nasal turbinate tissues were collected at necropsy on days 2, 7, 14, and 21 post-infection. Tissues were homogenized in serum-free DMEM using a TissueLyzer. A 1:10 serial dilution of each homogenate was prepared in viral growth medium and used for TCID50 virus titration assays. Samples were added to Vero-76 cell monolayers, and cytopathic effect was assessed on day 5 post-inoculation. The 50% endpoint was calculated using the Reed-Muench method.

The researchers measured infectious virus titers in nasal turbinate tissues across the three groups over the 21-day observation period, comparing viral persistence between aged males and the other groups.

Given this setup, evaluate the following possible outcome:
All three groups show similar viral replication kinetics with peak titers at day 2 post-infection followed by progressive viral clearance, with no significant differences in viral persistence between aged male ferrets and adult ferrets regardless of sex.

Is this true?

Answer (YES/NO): NO